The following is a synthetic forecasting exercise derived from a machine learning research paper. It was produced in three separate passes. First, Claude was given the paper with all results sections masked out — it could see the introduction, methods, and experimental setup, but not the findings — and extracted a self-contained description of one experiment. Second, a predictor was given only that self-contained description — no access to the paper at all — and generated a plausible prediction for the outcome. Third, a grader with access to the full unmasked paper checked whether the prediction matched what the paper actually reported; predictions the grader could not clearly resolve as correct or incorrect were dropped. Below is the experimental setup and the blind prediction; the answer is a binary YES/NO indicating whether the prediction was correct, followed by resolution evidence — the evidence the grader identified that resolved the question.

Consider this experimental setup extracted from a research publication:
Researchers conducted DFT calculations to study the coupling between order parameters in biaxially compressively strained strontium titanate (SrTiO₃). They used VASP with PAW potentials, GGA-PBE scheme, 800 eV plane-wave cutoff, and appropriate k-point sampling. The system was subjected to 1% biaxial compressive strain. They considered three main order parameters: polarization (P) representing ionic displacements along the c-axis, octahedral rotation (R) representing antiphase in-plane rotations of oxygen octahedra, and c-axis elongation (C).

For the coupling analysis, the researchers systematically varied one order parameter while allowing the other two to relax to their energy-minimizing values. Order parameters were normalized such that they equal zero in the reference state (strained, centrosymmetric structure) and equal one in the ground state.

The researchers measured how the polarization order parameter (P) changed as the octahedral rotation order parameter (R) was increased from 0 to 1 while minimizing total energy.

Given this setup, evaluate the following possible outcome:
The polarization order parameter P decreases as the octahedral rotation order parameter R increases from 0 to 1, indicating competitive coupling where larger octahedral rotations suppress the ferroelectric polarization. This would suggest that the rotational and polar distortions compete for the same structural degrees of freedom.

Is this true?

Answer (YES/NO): YES